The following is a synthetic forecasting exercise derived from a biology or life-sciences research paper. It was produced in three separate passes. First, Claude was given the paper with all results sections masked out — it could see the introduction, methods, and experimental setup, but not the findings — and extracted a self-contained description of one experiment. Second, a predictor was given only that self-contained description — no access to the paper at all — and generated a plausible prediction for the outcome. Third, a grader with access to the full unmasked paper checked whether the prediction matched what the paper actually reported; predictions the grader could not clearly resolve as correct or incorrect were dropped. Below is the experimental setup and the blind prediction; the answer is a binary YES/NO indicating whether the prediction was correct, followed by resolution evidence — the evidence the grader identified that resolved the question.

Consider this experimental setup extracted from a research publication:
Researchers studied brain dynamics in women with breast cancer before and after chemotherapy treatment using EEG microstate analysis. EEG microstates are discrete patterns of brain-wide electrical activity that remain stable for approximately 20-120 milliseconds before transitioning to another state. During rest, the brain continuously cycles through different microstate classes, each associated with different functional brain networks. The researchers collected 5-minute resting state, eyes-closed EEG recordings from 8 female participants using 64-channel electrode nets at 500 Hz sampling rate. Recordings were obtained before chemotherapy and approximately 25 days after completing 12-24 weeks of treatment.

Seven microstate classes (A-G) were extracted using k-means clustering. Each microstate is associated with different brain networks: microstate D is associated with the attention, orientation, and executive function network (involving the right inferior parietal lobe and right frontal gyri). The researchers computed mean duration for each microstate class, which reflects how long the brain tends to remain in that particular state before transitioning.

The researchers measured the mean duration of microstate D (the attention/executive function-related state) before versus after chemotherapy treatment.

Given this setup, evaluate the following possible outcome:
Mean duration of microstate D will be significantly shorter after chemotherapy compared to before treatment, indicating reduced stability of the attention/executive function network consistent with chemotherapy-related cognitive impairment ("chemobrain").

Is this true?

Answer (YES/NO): NO